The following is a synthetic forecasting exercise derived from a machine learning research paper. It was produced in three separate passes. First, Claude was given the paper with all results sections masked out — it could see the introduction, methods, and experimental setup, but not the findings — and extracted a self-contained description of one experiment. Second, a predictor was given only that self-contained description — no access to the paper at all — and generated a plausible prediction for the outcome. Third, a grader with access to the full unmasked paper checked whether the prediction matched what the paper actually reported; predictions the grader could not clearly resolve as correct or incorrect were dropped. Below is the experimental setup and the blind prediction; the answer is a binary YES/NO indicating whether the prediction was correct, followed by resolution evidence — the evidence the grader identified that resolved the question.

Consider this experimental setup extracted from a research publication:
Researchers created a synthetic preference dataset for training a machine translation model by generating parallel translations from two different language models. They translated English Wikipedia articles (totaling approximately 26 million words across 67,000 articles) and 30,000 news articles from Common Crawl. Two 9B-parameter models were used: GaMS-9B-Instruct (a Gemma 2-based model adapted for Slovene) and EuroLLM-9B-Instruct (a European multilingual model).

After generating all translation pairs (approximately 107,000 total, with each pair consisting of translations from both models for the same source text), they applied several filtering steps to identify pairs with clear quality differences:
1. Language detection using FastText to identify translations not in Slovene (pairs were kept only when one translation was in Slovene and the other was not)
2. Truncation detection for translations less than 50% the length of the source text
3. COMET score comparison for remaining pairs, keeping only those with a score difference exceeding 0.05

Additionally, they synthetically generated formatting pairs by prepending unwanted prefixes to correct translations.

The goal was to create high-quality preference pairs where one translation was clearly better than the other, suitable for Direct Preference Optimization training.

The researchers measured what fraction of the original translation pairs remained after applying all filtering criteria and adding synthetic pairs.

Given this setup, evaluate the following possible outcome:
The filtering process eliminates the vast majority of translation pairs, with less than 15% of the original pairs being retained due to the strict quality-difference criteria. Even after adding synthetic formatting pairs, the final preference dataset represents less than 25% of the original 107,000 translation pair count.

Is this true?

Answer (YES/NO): NO